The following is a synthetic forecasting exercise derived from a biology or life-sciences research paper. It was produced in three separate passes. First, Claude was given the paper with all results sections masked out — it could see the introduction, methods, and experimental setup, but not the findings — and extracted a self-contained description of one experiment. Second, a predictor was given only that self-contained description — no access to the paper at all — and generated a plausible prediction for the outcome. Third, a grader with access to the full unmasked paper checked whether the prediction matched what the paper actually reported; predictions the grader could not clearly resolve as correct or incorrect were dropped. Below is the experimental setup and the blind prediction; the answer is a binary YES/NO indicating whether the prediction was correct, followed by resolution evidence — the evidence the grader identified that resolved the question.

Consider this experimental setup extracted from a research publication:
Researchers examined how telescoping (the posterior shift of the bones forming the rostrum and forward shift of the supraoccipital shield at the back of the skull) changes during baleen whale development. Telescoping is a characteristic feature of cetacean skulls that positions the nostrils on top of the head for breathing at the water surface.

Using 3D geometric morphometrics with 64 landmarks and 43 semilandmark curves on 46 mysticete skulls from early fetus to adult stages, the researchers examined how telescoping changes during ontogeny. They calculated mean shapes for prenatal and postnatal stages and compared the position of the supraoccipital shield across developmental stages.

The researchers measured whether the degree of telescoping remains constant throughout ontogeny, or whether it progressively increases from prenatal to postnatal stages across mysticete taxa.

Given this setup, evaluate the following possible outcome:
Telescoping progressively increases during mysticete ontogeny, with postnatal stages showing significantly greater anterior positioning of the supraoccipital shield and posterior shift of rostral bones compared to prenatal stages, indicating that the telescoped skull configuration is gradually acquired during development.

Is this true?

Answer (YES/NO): YES